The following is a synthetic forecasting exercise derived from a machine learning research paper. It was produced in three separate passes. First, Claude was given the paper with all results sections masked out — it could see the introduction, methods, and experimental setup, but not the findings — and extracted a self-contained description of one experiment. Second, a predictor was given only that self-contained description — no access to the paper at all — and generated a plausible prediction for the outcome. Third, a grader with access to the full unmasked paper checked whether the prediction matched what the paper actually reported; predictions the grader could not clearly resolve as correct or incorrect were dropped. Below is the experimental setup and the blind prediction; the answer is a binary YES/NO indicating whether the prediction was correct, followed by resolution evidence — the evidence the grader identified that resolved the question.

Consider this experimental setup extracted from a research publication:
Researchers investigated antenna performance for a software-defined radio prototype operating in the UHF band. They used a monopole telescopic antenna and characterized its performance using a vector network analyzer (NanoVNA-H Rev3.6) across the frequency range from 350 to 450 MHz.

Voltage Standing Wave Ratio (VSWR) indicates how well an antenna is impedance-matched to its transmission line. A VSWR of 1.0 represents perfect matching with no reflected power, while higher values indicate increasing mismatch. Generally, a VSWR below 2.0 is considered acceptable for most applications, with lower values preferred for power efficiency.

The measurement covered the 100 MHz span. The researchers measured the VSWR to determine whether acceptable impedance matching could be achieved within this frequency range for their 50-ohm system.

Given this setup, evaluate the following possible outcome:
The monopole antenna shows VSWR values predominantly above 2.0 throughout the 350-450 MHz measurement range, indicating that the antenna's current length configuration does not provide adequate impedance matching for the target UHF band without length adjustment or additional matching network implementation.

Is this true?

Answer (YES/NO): NO